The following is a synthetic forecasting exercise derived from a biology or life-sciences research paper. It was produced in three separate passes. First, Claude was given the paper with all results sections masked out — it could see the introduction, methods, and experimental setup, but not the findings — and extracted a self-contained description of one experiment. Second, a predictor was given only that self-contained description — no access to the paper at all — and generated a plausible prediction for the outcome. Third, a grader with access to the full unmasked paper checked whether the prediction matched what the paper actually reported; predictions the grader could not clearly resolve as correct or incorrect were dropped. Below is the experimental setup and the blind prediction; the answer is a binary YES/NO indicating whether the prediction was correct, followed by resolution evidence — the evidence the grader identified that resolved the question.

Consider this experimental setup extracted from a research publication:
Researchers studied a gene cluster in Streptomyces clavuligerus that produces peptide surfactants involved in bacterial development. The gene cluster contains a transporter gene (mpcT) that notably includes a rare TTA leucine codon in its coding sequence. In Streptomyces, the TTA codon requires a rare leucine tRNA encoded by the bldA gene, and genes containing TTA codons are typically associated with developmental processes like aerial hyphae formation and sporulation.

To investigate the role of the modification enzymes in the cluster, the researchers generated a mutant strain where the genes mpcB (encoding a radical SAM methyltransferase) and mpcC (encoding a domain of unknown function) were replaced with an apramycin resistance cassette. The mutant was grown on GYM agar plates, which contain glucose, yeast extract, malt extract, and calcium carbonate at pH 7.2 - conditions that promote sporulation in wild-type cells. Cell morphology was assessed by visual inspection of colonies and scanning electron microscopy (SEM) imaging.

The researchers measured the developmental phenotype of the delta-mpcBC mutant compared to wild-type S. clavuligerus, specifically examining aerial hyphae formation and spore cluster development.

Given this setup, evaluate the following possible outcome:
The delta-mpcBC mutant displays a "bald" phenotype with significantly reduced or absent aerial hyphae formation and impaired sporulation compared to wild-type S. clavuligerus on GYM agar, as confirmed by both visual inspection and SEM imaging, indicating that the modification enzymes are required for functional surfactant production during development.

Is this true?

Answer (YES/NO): YES